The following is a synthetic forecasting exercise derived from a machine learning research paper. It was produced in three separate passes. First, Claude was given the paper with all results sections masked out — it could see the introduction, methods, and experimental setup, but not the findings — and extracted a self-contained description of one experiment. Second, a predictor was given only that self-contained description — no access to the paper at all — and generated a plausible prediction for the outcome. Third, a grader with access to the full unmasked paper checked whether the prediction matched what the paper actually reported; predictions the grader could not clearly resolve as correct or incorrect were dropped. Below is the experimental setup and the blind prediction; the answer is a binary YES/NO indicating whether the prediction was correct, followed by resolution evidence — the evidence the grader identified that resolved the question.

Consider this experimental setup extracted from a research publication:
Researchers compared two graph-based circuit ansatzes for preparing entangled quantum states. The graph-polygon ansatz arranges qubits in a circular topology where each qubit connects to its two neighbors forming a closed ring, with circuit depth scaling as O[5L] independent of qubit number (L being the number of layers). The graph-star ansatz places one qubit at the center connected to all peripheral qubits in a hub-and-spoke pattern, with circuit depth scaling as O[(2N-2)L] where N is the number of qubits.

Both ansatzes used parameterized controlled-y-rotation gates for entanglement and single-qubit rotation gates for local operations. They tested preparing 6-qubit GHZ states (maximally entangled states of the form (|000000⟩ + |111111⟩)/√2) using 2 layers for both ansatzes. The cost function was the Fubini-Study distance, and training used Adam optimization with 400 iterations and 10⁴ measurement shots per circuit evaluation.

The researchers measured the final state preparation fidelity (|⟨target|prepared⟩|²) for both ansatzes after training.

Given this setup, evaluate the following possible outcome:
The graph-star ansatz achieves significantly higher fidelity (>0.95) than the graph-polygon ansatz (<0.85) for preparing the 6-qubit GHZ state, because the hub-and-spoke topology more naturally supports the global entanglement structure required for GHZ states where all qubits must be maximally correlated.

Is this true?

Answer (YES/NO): NO